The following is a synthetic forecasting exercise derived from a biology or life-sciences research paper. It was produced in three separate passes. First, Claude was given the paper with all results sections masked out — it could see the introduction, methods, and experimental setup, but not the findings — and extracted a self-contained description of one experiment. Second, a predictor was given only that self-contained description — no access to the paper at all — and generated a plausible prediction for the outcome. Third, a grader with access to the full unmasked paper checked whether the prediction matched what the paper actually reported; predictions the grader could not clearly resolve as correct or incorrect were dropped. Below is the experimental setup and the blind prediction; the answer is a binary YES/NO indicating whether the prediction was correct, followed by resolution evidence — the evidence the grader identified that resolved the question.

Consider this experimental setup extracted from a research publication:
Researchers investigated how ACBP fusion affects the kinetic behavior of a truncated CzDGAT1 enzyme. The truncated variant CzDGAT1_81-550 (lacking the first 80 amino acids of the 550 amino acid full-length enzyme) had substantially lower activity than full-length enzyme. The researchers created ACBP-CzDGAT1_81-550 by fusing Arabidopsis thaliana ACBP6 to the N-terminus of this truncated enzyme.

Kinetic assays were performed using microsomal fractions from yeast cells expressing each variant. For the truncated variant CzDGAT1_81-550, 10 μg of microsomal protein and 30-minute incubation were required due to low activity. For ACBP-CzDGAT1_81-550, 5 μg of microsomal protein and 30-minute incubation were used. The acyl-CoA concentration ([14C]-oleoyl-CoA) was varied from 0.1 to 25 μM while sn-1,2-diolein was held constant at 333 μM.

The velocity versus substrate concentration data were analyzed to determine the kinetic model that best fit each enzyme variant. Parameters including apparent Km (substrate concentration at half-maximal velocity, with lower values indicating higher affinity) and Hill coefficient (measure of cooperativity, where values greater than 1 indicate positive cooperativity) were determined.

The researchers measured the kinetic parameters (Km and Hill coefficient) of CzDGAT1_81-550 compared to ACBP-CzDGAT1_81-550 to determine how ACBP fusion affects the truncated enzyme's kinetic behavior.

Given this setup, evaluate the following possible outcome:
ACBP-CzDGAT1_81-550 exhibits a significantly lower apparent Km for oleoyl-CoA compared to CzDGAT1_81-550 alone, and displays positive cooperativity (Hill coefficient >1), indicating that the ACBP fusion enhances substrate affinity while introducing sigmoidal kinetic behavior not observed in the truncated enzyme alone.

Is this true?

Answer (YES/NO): NO